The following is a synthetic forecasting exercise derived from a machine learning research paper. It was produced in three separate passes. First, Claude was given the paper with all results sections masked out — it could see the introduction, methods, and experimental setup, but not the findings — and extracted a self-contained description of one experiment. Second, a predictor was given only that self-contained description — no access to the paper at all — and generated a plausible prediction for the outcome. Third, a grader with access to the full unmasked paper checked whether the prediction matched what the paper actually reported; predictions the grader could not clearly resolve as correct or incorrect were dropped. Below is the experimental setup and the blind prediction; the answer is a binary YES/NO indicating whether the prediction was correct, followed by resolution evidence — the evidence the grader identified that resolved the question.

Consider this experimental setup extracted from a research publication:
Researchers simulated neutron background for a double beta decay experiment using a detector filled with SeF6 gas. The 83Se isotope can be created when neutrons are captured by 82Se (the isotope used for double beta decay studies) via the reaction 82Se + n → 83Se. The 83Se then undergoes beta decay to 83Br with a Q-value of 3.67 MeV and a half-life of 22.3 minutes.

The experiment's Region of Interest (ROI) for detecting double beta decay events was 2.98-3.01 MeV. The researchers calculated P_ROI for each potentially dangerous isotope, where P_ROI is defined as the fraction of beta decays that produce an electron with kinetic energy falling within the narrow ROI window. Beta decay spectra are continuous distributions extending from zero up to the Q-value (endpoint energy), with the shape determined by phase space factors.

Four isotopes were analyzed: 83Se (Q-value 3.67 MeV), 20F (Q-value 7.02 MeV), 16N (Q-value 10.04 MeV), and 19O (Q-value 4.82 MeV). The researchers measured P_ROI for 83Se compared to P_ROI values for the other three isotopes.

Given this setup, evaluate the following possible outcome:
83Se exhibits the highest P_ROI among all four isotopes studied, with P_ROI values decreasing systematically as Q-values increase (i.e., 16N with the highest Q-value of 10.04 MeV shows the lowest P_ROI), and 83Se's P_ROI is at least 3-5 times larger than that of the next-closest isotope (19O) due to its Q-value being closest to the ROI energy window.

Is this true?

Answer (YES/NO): NO